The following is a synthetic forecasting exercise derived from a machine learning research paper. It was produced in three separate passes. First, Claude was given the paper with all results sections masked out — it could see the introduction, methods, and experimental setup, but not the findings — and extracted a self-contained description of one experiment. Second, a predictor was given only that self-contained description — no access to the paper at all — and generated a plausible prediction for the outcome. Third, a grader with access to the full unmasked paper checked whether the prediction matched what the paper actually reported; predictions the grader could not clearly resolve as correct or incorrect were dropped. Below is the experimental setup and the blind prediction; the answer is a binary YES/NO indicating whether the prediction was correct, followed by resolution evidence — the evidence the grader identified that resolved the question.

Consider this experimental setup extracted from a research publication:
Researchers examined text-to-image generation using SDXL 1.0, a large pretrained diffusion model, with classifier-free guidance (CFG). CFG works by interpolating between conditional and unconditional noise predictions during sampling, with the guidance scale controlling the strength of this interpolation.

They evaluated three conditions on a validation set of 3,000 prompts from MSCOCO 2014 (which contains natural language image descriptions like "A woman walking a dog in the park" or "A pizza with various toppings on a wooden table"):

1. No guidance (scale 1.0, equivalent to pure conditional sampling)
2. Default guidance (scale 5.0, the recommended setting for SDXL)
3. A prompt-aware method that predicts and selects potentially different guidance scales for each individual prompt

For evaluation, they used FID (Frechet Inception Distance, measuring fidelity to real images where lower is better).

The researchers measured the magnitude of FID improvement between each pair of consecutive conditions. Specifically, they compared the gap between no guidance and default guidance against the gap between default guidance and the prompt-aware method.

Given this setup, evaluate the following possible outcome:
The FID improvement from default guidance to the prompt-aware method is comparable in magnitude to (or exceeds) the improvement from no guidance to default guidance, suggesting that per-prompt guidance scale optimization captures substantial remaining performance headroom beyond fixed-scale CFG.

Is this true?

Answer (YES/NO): NO